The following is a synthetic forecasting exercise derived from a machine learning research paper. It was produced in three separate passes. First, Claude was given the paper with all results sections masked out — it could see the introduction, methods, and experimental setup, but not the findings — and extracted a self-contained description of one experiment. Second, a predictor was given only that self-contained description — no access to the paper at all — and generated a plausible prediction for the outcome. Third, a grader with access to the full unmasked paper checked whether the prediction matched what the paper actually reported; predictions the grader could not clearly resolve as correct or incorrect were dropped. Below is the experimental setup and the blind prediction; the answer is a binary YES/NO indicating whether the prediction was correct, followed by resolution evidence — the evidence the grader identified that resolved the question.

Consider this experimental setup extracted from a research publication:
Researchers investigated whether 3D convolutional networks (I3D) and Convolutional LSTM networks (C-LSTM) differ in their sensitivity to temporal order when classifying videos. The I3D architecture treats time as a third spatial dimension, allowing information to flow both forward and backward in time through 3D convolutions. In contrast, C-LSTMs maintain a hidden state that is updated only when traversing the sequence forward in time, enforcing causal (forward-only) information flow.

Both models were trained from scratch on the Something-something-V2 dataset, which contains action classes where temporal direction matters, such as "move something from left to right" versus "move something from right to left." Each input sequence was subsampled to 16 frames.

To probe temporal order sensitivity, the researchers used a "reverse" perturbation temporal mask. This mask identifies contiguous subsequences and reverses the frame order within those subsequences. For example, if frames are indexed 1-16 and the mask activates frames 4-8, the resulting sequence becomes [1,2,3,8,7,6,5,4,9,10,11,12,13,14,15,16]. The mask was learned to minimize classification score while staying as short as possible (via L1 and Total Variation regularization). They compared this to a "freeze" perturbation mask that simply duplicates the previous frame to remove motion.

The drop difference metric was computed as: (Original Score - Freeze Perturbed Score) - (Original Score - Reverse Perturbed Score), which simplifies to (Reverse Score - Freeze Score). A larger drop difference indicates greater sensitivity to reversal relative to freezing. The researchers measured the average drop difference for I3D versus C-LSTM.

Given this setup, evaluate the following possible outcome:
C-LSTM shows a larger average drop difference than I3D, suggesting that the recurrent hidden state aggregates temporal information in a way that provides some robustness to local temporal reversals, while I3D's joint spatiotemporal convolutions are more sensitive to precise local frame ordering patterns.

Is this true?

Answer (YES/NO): NO